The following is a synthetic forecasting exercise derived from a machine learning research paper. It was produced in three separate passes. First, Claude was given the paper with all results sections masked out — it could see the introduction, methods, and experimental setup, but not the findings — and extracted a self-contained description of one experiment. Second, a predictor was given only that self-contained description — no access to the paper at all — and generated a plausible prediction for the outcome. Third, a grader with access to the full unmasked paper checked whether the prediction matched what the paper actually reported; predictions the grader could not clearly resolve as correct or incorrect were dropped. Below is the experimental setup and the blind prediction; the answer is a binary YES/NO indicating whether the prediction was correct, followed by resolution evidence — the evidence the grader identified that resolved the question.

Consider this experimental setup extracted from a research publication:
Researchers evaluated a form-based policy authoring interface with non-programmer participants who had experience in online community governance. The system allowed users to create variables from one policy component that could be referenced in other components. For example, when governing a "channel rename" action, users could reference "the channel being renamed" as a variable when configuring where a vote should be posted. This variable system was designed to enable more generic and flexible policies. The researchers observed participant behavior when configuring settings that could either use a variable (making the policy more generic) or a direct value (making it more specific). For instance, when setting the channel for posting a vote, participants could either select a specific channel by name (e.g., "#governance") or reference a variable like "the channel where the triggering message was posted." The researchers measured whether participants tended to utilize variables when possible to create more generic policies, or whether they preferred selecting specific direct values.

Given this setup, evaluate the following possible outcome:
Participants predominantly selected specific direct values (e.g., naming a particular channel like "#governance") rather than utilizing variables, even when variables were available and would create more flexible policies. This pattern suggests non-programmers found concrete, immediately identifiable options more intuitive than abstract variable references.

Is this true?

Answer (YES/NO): YES